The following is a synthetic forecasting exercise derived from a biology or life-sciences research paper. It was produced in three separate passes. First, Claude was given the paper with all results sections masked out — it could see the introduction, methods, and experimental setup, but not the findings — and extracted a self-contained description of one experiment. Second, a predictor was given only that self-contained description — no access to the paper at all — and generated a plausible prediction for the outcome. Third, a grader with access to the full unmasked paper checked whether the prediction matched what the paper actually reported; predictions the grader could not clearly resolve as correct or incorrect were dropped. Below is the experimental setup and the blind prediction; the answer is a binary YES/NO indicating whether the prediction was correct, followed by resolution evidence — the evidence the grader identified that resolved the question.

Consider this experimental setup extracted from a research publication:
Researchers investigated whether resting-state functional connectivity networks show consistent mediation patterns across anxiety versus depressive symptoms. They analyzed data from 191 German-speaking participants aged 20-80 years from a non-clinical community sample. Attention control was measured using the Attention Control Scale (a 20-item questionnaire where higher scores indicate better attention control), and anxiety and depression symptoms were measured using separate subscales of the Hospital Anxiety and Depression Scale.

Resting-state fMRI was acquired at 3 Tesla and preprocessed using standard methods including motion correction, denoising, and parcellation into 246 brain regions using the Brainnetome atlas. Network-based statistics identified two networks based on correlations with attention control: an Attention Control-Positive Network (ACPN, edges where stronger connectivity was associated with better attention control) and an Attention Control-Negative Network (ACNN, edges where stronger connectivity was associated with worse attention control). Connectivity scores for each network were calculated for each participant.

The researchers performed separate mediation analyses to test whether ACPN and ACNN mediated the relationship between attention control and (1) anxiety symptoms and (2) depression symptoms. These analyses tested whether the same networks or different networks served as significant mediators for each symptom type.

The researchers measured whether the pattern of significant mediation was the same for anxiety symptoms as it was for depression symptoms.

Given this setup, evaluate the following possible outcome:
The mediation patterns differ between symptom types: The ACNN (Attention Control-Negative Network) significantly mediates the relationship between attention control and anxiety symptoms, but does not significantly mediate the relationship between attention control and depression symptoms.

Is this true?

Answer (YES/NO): NO